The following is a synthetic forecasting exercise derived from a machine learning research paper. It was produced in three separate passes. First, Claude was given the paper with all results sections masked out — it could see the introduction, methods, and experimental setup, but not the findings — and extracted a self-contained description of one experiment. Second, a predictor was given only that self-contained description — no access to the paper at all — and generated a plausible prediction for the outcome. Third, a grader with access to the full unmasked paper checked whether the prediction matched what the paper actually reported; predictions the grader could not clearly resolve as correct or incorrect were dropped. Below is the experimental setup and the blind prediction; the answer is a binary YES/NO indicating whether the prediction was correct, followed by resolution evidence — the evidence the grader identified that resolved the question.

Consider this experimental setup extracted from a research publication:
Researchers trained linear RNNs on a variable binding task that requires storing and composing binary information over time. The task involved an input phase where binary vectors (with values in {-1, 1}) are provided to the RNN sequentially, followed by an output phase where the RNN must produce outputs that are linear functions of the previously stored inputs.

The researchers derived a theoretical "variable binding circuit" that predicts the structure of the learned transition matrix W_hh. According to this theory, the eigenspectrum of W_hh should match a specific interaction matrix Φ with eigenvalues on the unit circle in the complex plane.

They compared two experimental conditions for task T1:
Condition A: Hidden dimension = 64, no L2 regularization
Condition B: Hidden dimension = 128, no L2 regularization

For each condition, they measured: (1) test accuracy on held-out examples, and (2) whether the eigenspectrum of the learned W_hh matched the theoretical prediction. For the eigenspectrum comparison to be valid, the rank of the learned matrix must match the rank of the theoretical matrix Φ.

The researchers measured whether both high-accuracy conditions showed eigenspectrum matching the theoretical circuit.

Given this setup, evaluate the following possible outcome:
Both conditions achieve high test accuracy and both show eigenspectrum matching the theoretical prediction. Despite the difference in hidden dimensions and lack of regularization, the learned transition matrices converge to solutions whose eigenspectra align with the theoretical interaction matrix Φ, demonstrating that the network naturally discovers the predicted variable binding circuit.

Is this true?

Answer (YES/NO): NO